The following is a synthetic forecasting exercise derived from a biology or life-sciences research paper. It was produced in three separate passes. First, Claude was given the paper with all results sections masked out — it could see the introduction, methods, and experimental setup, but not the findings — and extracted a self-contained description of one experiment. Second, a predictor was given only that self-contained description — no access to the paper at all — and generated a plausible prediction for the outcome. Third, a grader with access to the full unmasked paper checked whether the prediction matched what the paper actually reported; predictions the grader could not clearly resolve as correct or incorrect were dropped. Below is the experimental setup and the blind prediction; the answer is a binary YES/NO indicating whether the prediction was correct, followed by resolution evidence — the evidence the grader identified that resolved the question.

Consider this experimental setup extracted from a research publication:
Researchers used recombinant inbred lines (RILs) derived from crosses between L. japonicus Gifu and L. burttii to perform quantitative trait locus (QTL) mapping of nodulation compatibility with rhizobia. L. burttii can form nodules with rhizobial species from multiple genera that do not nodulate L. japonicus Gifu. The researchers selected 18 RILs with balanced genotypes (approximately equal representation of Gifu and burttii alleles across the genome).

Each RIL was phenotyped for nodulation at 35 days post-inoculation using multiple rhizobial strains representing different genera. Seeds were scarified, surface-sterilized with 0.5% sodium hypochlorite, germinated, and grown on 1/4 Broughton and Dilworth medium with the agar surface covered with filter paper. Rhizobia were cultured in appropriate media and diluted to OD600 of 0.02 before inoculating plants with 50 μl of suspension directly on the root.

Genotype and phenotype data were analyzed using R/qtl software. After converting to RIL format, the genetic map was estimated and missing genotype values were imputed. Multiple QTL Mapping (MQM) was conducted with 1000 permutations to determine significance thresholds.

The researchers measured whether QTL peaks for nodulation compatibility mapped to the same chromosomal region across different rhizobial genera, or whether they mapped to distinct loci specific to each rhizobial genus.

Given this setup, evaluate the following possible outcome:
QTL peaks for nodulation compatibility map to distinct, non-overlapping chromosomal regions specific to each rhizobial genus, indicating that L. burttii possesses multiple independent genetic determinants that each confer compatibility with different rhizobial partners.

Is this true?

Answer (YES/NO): NO